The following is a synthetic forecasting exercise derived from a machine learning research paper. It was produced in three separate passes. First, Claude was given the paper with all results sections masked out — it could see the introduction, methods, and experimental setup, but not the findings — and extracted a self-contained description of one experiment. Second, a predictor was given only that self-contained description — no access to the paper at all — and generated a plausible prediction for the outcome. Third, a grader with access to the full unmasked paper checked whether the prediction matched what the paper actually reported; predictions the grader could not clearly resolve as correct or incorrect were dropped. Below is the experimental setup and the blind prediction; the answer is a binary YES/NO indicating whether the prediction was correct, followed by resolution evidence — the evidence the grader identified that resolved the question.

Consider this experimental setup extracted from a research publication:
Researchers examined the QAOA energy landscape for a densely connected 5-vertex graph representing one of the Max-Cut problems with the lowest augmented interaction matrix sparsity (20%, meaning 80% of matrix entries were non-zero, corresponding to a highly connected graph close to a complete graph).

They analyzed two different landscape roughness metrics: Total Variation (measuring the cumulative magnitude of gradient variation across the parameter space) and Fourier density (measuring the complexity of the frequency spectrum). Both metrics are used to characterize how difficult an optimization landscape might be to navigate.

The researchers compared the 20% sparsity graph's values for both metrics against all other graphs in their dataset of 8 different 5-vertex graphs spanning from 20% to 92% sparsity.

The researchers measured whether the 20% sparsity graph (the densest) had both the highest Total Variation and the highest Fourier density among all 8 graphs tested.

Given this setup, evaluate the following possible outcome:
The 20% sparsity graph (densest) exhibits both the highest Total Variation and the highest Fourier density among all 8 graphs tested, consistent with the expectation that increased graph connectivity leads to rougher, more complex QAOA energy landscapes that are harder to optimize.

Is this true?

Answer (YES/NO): NO